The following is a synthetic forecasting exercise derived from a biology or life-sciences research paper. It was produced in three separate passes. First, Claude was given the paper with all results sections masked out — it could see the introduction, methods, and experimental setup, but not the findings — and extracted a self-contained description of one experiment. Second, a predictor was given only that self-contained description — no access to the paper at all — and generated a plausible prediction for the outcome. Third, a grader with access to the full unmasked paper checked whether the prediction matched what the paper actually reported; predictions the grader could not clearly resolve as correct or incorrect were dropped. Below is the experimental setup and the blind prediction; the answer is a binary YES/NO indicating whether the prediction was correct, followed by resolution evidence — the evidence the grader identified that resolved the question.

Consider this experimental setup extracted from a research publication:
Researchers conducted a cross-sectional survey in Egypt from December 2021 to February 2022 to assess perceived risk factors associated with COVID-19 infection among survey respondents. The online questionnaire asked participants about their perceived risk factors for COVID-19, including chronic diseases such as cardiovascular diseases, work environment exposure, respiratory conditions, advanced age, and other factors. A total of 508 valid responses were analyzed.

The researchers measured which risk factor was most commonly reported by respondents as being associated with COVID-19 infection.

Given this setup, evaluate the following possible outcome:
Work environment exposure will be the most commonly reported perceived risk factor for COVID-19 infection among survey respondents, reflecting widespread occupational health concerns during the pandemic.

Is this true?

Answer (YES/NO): NO